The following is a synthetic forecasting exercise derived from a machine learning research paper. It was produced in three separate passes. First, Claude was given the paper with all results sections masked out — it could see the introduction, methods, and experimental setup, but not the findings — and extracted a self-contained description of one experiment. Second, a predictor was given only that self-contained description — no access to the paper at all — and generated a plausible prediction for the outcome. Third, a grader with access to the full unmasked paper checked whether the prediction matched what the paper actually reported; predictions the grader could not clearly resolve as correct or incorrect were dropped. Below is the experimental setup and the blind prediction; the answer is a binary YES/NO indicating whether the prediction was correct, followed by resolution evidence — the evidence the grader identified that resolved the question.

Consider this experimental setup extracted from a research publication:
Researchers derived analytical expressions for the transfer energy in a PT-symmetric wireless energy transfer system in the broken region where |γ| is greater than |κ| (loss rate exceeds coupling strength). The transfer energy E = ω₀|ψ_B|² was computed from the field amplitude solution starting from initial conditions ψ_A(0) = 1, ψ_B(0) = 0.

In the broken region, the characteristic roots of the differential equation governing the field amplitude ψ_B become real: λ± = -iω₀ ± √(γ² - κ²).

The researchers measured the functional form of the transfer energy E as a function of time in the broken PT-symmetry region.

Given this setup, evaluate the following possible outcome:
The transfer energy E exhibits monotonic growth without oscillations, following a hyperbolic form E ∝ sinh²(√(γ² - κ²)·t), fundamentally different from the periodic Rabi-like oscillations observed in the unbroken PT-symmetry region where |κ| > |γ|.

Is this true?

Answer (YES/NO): YES